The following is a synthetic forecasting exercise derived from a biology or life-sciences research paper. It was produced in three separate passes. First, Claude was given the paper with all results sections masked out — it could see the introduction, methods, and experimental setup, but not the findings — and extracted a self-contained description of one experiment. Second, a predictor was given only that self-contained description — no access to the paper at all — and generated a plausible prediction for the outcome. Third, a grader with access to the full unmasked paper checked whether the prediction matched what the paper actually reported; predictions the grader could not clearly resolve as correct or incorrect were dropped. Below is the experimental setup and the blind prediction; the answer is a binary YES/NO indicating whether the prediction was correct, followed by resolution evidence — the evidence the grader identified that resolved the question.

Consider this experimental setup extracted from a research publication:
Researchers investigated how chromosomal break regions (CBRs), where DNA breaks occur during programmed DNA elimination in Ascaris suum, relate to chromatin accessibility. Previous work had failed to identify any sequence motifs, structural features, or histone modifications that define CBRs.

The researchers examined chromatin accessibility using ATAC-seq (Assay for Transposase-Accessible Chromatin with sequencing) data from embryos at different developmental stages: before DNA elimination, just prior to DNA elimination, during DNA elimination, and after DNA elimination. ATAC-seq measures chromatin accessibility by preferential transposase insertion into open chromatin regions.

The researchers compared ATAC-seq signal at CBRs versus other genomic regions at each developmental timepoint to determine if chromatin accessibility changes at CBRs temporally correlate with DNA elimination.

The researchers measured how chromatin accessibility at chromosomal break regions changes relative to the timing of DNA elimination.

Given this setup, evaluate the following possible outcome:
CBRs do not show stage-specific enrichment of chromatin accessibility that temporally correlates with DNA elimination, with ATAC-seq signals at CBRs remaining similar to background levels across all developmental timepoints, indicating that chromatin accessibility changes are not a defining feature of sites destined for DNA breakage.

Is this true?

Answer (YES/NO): NO